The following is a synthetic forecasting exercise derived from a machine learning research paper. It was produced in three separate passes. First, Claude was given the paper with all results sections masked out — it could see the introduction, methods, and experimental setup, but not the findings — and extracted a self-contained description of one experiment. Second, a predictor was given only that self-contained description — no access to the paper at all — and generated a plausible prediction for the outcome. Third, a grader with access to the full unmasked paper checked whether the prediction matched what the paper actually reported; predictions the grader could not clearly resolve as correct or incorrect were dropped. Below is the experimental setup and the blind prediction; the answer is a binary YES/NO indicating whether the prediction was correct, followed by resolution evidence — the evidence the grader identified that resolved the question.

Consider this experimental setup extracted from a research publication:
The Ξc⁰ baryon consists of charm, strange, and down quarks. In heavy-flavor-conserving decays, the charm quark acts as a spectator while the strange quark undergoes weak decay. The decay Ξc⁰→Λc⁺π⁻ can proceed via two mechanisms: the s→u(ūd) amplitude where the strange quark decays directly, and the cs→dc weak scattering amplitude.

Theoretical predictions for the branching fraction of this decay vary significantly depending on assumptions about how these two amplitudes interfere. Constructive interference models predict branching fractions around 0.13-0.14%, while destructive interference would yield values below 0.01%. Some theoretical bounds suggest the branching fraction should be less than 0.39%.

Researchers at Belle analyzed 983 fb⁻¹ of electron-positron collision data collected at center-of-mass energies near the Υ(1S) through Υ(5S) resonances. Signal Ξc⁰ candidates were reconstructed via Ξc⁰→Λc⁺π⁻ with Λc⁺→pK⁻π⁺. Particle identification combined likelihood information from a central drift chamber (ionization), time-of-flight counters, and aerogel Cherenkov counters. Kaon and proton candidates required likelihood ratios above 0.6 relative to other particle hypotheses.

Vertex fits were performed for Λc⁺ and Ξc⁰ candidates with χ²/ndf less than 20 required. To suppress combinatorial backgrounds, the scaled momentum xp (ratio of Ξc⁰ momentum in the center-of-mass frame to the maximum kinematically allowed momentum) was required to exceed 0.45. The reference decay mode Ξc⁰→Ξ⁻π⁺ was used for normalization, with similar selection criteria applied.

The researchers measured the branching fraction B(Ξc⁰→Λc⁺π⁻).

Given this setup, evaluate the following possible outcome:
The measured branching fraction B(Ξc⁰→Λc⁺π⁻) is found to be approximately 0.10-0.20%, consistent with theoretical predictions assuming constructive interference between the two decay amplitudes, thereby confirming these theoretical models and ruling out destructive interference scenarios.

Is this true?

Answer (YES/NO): NO